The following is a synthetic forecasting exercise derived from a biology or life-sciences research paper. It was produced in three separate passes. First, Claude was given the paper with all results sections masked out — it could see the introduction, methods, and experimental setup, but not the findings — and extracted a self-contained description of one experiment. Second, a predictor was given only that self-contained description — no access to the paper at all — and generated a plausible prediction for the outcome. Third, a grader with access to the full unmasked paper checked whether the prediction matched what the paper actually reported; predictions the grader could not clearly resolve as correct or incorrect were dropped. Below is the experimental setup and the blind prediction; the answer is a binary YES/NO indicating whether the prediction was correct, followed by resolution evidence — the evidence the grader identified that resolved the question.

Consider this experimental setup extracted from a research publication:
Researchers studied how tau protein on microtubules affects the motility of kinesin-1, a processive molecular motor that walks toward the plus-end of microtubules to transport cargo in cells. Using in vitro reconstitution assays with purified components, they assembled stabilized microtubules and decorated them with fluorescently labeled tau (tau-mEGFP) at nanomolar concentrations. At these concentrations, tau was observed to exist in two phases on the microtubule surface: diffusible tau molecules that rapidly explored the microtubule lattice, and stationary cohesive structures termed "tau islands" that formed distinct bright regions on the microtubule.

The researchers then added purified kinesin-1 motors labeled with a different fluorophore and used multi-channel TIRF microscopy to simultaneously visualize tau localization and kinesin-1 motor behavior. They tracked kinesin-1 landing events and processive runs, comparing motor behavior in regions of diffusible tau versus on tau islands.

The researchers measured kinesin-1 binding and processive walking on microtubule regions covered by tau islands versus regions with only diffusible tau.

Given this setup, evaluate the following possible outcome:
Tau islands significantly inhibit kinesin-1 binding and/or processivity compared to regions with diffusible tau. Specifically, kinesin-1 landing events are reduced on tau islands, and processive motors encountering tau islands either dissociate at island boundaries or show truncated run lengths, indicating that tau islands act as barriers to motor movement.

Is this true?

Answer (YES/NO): YES